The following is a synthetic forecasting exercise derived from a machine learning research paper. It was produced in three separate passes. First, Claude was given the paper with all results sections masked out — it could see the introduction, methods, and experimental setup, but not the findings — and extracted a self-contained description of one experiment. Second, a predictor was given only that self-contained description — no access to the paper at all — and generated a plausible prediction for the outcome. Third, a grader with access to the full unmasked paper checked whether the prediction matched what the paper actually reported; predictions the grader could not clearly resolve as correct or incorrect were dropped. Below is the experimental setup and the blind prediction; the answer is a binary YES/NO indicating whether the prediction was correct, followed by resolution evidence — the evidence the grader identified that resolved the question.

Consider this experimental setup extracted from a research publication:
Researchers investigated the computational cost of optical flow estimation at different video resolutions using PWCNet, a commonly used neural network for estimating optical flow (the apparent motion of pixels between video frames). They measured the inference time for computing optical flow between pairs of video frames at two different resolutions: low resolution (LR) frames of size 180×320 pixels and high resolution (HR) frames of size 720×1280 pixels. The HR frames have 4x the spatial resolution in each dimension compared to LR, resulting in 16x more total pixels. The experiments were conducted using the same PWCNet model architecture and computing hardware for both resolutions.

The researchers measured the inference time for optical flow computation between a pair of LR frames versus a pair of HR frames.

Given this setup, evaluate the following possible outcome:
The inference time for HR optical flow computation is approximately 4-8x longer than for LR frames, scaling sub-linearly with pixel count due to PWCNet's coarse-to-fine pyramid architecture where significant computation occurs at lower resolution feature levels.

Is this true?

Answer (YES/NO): NO